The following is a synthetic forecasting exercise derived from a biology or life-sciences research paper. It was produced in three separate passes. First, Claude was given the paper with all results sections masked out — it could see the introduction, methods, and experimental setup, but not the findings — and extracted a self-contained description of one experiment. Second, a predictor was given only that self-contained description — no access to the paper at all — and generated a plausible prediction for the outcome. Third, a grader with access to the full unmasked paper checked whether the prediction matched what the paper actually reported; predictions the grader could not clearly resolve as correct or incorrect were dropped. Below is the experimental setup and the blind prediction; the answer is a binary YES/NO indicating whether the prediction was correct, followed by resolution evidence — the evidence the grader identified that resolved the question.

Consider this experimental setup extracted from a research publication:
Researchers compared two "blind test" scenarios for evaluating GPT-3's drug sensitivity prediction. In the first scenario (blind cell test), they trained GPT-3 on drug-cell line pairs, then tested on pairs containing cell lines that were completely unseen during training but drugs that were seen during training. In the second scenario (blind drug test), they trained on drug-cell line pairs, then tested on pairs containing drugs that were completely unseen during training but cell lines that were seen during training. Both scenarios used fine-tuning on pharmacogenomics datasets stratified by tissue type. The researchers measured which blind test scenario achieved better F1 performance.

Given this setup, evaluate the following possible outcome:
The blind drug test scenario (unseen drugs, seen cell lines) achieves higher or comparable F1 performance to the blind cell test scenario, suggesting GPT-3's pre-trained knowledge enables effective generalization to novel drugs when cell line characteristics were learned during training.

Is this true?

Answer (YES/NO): NO